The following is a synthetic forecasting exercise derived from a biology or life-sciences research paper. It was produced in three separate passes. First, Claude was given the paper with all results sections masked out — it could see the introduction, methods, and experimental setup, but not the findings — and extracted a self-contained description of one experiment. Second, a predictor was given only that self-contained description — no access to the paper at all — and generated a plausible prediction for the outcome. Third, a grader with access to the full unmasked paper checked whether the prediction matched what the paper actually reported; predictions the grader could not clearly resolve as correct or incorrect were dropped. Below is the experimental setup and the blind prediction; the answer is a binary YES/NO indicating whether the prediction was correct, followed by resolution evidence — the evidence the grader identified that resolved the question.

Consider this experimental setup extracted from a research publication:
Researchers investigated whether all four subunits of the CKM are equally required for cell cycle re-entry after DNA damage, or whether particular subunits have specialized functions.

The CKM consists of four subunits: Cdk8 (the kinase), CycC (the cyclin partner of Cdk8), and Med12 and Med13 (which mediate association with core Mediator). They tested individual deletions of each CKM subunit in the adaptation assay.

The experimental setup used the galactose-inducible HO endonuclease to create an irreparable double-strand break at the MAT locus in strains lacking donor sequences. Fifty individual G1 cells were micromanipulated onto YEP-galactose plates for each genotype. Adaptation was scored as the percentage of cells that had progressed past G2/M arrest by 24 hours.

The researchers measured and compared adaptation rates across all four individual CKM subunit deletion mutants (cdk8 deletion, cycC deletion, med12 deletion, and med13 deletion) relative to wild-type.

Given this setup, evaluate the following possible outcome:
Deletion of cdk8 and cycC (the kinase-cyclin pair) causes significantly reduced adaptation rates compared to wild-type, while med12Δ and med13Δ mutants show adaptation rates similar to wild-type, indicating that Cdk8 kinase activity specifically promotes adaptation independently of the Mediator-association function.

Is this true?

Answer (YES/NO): NO